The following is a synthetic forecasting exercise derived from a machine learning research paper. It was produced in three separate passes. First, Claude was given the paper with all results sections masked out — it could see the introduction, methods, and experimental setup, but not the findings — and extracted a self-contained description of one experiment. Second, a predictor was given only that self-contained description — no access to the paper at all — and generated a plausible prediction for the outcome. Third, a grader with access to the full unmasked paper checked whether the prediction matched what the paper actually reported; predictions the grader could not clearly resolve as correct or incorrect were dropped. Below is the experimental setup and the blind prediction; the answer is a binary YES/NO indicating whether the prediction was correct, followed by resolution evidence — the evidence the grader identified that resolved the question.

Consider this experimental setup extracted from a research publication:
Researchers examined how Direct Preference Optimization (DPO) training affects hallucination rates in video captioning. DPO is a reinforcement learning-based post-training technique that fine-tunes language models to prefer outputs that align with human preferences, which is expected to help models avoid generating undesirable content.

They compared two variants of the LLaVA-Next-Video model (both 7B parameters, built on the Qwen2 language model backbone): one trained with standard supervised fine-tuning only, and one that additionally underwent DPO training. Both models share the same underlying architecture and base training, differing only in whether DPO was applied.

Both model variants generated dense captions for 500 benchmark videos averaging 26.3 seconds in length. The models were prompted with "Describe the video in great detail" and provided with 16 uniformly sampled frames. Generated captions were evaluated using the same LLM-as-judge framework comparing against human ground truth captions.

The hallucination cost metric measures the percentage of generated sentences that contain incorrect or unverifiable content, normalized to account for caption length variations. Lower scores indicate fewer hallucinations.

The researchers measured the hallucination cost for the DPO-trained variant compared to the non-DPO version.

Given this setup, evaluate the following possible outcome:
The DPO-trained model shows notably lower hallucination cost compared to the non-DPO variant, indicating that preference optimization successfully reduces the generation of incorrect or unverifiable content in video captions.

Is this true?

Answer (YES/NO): YES